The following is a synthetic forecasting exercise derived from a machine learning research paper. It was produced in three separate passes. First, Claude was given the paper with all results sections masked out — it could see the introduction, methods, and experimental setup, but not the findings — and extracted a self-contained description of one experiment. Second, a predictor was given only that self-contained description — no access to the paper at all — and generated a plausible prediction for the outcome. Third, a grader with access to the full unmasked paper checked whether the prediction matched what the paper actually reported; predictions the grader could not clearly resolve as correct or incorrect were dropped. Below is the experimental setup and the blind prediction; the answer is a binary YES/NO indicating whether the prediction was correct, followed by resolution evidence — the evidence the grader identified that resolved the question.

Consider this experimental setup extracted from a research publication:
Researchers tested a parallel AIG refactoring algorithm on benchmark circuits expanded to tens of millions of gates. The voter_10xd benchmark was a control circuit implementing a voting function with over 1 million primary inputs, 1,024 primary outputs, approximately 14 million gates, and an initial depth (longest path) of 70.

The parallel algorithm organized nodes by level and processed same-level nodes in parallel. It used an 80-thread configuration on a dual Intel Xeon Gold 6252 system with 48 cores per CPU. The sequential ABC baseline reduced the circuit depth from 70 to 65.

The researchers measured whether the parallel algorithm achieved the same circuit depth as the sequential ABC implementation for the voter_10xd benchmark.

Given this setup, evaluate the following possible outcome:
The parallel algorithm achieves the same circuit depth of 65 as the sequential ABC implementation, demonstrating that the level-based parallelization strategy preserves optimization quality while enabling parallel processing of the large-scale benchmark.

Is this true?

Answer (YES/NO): NO